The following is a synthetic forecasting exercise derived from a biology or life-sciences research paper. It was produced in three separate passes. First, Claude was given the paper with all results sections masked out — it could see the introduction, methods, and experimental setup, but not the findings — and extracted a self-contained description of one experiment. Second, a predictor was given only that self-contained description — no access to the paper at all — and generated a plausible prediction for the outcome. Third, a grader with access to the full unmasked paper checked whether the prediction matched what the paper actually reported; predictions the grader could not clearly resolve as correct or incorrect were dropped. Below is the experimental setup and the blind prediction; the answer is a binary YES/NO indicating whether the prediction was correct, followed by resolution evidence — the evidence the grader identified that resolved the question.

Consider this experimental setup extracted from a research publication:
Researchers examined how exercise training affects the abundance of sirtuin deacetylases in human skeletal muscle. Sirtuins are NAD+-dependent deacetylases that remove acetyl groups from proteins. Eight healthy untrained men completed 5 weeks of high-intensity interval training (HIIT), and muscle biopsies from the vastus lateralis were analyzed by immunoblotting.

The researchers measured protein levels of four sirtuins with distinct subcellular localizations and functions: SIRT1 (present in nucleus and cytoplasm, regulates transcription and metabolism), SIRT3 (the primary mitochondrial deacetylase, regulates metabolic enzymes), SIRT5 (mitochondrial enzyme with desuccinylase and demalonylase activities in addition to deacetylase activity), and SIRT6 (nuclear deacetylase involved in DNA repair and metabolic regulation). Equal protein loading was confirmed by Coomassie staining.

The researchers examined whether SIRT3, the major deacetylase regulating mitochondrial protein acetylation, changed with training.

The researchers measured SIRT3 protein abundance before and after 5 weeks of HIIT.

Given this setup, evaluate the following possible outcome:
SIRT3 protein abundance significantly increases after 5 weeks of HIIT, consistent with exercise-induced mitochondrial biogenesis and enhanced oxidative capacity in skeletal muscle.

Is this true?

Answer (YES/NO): YES